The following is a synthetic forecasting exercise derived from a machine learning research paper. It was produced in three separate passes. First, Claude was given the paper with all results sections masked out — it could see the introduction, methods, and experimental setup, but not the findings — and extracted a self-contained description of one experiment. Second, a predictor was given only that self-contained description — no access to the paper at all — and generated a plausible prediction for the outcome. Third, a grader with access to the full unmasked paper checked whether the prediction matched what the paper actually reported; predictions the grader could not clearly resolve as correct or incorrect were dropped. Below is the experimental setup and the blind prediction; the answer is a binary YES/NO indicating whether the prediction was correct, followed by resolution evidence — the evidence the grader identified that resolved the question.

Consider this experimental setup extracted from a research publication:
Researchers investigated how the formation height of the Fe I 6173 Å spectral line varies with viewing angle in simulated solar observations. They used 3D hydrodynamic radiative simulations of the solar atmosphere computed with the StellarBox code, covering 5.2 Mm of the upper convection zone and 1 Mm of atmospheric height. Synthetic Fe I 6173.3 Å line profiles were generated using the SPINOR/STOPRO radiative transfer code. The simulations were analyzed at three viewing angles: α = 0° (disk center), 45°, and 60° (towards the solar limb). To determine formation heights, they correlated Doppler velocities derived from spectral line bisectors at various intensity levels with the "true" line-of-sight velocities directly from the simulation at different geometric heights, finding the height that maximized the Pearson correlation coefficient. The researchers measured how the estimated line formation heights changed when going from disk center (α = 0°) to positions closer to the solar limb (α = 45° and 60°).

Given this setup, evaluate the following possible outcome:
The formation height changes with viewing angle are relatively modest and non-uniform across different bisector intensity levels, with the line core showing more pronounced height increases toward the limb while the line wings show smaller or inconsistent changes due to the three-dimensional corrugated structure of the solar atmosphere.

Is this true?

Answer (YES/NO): NO